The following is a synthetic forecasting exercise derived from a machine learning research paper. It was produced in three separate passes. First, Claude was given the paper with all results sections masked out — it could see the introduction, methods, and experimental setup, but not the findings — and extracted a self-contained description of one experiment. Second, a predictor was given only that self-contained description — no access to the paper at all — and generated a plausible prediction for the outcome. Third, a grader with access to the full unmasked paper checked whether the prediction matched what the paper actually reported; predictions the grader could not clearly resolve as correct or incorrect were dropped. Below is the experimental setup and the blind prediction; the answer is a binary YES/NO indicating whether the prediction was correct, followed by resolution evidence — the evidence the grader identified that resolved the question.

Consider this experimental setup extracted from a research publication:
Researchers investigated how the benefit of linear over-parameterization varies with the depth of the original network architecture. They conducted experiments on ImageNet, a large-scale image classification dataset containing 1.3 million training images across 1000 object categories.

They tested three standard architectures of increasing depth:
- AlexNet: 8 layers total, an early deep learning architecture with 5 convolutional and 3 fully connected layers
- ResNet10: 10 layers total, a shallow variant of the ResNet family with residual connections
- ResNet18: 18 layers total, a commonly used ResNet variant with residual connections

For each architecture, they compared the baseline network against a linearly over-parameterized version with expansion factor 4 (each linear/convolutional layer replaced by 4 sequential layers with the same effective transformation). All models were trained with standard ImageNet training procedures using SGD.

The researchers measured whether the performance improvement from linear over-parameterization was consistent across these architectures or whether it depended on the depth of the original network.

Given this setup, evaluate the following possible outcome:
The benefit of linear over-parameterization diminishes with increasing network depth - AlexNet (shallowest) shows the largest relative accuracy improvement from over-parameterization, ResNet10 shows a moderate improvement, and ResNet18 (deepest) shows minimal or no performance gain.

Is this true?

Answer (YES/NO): YES